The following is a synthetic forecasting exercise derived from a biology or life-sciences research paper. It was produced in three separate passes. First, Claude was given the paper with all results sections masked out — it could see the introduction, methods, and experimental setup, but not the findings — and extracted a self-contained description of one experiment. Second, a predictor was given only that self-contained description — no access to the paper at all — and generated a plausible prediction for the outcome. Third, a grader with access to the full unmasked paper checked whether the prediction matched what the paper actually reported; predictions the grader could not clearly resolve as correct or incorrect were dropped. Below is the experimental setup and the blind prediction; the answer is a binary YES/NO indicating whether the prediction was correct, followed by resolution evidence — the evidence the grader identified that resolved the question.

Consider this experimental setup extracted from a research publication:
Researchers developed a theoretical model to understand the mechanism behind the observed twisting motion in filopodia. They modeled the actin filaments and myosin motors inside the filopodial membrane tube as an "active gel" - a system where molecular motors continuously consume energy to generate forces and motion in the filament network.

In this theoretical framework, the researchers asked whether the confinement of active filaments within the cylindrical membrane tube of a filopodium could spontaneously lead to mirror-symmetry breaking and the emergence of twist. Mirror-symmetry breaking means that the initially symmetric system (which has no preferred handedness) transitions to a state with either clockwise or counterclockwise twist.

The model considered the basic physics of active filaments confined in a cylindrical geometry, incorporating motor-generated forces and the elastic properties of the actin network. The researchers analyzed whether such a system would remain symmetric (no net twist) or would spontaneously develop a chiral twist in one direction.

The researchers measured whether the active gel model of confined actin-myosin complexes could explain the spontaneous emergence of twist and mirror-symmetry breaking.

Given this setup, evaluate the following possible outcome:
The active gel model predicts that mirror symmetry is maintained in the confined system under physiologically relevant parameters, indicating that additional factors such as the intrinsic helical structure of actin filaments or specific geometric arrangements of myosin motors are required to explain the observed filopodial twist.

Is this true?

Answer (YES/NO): NO